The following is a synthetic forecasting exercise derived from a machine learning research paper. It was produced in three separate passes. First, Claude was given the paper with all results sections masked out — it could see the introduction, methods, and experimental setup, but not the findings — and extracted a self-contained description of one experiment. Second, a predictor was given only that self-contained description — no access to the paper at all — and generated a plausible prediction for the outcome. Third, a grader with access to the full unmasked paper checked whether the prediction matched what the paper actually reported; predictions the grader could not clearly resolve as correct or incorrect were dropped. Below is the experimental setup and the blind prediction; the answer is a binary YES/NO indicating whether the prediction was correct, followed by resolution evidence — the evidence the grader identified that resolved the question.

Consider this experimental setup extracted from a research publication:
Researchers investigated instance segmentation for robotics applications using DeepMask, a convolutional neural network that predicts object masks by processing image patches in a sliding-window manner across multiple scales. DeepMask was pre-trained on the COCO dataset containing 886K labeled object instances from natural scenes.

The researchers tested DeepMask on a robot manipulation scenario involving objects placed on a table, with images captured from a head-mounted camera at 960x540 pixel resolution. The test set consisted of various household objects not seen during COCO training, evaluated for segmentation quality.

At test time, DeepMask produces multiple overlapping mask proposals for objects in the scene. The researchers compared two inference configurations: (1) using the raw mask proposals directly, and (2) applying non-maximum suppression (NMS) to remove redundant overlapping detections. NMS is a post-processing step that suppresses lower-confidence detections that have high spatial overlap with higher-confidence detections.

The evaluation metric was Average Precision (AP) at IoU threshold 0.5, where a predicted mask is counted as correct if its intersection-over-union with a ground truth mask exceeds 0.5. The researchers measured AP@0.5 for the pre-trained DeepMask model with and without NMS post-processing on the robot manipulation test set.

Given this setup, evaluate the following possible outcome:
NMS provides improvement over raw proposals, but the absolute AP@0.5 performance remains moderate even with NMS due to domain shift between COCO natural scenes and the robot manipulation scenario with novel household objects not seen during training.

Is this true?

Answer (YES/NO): YES